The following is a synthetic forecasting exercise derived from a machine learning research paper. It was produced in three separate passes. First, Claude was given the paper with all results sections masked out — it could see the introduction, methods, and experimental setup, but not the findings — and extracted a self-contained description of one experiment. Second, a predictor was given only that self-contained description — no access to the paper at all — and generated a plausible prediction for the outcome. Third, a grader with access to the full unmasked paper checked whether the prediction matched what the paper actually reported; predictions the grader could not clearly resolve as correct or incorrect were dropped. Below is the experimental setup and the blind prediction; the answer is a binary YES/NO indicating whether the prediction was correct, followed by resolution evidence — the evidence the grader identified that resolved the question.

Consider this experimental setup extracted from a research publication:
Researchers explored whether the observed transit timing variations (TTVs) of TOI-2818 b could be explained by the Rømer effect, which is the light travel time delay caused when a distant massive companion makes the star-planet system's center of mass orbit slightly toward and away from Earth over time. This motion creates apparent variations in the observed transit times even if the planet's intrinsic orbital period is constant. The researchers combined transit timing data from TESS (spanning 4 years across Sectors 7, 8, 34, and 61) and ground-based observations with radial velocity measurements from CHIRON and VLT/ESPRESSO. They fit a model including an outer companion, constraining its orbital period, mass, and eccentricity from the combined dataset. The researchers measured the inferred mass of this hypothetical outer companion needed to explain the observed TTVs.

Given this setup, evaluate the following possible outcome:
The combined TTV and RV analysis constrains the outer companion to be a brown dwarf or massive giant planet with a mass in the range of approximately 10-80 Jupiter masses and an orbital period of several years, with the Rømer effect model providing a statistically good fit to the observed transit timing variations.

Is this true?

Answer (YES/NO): YES